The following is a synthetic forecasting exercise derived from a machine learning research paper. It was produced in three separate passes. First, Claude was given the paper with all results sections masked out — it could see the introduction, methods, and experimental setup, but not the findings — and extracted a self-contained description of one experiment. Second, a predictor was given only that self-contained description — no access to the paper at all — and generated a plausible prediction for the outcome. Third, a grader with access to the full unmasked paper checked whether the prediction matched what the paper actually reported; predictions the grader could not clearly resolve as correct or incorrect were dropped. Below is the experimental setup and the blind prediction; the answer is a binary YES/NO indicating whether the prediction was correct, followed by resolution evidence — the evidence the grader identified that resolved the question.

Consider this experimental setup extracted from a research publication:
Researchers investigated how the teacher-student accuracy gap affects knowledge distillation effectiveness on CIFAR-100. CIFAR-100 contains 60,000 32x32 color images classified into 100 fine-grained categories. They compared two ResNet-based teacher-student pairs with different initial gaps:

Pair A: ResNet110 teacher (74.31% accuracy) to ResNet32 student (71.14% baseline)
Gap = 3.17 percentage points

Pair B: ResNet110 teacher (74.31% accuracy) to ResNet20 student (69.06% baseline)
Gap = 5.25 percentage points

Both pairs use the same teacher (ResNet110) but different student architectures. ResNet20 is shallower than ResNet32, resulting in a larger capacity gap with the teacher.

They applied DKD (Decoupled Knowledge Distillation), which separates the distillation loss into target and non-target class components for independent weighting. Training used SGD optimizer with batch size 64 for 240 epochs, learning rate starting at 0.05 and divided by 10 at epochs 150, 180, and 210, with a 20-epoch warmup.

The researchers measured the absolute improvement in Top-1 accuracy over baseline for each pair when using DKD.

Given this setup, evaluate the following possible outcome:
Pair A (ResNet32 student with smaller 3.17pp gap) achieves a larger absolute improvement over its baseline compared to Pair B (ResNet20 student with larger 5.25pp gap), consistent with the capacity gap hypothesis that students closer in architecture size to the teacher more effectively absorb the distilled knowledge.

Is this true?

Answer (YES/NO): YES